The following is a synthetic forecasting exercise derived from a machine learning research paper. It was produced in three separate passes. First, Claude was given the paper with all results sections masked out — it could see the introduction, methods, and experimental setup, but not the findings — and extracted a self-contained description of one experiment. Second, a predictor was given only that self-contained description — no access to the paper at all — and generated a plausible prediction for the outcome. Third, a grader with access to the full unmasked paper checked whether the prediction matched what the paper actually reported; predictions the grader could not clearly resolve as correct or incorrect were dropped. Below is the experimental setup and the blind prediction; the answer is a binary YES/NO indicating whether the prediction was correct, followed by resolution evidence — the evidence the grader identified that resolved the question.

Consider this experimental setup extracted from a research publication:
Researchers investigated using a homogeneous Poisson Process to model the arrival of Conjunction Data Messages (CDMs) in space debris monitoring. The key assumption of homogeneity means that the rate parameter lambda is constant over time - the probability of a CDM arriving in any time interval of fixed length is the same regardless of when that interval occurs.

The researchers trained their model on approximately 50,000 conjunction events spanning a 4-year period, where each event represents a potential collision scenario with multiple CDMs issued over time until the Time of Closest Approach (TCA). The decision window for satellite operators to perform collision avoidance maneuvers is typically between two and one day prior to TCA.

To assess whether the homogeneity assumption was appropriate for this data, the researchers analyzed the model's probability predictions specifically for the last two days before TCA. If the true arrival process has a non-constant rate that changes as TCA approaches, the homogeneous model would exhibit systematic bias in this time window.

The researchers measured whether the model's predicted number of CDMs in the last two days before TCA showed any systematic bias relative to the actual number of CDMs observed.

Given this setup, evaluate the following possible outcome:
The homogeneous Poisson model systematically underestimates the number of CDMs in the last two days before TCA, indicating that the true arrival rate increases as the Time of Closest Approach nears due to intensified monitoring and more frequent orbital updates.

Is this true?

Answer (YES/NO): NO